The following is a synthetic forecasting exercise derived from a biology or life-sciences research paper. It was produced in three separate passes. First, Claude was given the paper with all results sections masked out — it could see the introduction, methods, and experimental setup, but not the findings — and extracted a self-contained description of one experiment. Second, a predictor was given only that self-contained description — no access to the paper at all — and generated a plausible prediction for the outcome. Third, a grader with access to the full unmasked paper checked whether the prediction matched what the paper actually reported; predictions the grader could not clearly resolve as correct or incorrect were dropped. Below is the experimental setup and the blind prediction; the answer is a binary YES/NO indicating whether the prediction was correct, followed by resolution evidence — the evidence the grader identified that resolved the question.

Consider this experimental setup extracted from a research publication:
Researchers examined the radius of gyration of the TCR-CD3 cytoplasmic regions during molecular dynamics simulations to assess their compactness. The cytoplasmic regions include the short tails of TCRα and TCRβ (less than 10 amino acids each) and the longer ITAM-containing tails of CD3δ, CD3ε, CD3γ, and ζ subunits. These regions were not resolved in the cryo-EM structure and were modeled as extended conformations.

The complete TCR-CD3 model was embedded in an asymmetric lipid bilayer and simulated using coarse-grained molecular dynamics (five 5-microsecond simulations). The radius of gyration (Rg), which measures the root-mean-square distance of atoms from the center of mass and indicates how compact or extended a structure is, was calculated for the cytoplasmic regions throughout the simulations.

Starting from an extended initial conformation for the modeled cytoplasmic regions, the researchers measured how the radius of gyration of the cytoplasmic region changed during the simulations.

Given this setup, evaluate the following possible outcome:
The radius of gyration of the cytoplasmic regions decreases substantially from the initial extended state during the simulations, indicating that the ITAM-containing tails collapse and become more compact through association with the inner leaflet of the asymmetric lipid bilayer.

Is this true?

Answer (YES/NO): YES